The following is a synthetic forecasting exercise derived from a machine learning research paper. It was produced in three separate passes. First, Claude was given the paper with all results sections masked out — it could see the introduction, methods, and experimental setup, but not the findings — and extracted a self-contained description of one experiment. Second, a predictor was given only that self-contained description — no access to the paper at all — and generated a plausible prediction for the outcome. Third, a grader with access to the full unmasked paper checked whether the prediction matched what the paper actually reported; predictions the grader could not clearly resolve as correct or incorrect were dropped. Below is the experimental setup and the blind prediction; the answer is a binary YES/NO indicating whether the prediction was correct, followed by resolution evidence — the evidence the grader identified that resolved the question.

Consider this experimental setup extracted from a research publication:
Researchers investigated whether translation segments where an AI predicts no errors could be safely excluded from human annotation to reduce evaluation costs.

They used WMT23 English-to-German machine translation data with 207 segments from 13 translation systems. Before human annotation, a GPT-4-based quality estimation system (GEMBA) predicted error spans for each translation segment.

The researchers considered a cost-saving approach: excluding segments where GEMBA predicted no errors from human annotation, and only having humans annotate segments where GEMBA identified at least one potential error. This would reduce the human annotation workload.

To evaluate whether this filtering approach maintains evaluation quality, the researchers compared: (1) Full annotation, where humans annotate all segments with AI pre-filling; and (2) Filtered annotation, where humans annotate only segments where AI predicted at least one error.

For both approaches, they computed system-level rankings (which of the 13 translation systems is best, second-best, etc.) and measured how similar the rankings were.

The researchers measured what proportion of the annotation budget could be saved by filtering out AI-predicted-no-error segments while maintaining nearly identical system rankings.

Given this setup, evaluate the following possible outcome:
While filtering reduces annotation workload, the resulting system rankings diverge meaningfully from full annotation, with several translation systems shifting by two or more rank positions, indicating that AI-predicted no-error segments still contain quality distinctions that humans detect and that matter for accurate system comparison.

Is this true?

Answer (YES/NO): NO